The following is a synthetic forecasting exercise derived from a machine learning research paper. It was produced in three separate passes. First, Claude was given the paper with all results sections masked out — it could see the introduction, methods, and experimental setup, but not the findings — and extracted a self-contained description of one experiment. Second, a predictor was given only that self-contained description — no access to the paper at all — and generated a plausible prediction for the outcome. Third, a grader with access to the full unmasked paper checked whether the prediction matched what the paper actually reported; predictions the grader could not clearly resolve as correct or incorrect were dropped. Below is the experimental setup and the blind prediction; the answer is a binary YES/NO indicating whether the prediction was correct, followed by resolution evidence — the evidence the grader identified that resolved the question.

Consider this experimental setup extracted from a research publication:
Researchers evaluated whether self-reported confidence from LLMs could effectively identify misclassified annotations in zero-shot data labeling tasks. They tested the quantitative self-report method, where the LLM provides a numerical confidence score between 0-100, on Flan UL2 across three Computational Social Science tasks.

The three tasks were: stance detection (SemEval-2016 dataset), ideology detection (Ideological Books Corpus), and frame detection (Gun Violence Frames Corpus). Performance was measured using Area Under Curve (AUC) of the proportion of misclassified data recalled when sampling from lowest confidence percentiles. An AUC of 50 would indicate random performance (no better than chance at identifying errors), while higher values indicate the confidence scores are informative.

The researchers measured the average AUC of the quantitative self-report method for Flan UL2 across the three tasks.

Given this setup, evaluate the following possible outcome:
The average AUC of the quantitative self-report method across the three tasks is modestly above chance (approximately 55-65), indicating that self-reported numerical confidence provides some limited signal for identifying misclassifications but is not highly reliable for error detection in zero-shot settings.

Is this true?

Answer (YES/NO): NO